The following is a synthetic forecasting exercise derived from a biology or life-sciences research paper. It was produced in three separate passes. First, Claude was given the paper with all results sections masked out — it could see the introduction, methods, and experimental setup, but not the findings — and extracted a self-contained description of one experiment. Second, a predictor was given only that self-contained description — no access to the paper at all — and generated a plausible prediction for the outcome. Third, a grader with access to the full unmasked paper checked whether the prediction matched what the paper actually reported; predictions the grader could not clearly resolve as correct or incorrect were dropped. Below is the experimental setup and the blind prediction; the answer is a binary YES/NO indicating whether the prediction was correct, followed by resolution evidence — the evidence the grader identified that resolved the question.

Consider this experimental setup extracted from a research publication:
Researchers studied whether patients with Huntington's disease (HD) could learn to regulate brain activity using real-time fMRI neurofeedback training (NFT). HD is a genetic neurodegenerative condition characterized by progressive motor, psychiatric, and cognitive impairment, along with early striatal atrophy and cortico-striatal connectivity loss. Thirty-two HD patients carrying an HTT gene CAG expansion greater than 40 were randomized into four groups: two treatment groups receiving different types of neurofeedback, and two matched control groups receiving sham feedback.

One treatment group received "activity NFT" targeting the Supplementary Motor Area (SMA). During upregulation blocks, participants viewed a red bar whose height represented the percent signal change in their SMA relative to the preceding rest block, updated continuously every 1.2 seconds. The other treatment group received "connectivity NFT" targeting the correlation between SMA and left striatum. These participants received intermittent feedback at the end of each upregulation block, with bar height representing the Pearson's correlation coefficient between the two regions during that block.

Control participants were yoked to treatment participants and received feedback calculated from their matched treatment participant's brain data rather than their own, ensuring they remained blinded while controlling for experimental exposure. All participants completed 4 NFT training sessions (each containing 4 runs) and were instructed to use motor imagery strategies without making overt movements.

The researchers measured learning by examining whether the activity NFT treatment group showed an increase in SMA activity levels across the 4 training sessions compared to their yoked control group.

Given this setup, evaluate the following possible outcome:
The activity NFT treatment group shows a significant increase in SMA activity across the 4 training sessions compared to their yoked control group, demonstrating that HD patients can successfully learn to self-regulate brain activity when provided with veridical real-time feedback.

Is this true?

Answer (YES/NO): NO